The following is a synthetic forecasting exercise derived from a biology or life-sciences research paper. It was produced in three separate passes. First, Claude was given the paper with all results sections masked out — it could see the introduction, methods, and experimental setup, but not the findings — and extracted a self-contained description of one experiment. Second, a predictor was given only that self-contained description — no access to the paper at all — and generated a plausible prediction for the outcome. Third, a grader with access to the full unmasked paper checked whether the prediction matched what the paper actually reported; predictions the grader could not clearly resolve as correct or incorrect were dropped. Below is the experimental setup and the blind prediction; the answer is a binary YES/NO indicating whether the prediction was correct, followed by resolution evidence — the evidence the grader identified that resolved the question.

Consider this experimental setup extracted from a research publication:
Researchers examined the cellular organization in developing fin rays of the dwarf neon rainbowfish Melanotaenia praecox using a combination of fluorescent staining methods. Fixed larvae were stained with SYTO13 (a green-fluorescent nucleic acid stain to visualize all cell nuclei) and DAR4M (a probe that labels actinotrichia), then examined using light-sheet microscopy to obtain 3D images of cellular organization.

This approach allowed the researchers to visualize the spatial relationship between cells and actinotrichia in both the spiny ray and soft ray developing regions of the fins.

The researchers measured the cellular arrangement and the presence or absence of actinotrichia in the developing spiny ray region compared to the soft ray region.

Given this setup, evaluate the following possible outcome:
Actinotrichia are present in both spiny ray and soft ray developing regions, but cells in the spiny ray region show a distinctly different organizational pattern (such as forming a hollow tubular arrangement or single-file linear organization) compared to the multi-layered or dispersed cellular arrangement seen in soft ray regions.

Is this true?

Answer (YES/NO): NO